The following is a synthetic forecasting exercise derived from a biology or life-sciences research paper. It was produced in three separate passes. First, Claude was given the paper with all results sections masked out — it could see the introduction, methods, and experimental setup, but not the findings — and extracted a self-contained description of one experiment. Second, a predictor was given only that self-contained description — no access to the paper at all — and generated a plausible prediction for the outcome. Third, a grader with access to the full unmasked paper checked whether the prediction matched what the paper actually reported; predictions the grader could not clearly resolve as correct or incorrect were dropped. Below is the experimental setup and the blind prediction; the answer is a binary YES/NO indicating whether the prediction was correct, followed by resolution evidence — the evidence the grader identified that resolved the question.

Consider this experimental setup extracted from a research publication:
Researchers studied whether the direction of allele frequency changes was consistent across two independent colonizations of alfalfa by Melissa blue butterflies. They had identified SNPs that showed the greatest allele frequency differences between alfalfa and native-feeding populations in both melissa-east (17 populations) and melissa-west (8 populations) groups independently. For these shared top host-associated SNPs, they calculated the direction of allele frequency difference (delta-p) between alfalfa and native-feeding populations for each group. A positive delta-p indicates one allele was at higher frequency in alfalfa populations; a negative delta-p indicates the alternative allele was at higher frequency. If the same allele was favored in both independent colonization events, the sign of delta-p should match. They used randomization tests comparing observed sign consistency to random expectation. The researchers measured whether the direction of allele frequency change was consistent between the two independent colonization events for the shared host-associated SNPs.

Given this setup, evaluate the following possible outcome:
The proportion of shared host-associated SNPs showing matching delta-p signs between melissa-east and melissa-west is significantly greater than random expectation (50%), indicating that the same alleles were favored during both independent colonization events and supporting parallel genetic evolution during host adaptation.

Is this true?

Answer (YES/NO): NO